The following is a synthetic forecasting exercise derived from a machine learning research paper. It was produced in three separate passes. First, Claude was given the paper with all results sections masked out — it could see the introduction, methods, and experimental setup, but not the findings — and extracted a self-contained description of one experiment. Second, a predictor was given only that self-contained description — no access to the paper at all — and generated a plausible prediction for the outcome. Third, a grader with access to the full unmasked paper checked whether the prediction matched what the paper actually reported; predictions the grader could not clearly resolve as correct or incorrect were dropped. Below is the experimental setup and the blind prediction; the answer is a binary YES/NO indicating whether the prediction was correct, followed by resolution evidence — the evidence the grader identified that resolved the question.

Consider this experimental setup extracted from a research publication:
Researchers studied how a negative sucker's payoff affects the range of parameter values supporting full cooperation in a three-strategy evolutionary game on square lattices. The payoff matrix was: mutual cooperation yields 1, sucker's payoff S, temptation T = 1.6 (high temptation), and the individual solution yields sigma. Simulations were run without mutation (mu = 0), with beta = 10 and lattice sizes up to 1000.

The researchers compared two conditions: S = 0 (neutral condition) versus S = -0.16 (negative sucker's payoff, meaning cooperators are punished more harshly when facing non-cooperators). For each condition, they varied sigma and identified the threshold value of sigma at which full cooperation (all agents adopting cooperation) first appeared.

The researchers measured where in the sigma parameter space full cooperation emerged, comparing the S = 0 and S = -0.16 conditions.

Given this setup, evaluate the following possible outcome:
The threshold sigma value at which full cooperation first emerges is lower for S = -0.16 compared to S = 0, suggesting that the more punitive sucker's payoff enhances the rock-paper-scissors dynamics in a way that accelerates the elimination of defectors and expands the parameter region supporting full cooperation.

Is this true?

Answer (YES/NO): YES